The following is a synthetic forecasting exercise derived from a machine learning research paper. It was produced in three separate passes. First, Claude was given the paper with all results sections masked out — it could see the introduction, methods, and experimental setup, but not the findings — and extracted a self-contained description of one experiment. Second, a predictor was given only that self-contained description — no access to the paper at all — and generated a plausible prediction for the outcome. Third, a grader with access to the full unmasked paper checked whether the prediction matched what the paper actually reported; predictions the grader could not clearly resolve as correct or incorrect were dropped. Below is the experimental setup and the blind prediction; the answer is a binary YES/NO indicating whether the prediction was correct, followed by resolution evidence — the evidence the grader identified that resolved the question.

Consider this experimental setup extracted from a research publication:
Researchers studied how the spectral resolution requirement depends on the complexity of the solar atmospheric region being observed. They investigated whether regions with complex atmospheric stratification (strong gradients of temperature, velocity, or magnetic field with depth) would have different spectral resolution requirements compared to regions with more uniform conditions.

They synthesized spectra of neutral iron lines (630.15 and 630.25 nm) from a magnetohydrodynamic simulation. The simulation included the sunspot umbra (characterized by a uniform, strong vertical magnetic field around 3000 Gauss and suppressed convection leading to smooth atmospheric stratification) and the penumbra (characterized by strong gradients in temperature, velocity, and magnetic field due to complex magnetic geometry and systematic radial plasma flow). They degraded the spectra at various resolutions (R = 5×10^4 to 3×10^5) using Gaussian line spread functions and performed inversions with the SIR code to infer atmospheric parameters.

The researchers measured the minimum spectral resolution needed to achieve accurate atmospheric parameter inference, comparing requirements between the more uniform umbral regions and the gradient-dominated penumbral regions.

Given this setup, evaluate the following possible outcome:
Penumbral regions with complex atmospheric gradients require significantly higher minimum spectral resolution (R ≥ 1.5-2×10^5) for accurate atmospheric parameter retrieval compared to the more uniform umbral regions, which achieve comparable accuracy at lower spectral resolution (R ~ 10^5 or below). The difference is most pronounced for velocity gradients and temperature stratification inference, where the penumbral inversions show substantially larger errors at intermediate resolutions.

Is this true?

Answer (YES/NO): NO